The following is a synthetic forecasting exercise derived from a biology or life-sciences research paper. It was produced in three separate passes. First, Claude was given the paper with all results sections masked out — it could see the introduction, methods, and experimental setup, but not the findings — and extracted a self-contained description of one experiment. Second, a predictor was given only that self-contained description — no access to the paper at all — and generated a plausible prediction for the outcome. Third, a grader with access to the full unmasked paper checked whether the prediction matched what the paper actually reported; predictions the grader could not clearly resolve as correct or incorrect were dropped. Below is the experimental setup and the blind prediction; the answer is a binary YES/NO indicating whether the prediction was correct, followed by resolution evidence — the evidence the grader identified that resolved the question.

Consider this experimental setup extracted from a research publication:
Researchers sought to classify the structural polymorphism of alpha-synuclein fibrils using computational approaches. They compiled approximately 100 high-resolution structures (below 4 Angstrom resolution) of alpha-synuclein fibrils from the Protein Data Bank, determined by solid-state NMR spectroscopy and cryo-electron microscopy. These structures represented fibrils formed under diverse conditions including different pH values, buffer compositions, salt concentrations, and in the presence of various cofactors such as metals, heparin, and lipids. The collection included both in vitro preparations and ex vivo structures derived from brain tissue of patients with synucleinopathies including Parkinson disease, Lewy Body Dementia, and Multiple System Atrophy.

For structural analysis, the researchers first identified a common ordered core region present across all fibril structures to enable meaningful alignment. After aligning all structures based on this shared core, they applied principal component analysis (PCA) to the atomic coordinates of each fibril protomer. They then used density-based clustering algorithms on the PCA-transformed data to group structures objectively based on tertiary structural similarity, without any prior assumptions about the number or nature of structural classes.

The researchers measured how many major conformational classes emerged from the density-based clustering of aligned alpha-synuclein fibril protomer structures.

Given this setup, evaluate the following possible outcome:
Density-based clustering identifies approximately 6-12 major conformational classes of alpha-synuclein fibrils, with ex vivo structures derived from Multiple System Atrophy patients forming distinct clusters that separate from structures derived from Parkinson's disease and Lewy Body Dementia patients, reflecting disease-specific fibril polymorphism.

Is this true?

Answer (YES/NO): NO